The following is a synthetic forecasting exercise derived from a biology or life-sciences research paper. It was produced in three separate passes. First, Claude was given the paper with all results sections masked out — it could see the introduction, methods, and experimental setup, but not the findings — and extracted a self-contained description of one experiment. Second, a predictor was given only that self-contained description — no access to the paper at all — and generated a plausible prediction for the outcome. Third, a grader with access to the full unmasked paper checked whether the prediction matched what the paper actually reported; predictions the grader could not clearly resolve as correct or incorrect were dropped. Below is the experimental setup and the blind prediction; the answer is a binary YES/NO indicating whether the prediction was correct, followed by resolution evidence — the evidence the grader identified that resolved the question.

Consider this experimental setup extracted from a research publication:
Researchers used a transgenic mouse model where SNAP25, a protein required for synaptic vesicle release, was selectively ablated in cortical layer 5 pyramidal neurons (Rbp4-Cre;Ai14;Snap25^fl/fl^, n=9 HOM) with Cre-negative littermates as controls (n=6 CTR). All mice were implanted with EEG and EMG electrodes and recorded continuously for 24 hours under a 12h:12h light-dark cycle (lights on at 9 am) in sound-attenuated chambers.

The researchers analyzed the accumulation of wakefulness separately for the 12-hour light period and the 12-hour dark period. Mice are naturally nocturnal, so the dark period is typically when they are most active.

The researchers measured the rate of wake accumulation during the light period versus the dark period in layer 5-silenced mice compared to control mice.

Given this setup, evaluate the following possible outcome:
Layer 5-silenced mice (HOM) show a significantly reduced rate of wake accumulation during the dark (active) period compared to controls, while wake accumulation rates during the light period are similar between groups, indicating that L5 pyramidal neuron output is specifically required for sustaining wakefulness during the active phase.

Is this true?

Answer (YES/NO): NO